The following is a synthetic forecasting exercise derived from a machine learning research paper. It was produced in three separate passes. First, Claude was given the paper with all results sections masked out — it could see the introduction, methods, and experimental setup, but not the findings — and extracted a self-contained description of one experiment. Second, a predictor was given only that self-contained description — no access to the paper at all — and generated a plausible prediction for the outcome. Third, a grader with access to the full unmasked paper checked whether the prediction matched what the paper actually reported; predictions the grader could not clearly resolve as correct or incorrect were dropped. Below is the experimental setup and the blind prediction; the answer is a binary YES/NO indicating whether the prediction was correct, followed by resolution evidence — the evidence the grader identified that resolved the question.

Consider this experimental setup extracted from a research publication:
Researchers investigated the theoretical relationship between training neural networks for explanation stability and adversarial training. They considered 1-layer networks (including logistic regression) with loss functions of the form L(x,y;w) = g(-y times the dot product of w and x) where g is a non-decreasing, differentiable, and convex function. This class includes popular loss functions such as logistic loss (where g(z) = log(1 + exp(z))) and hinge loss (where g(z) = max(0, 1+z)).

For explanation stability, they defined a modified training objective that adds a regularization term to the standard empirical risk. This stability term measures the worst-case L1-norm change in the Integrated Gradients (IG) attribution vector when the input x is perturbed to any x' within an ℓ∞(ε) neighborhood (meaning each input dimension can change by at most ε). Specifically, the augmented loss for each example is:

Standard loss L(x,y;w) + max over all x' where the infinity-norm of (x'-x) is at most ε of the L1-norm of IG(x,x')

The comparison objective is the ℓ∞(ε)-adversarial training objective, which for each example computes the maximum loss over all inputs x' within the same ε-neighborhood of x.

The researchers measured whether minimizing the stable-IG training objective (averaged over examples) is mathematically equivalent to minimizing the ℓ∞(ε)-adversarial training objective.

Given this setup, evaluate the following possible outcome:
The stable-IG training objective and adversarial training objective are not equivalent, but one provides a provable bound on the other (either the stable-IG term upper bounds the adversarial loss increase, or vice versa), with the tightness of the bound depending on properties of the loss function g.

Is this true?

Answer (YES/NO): NO